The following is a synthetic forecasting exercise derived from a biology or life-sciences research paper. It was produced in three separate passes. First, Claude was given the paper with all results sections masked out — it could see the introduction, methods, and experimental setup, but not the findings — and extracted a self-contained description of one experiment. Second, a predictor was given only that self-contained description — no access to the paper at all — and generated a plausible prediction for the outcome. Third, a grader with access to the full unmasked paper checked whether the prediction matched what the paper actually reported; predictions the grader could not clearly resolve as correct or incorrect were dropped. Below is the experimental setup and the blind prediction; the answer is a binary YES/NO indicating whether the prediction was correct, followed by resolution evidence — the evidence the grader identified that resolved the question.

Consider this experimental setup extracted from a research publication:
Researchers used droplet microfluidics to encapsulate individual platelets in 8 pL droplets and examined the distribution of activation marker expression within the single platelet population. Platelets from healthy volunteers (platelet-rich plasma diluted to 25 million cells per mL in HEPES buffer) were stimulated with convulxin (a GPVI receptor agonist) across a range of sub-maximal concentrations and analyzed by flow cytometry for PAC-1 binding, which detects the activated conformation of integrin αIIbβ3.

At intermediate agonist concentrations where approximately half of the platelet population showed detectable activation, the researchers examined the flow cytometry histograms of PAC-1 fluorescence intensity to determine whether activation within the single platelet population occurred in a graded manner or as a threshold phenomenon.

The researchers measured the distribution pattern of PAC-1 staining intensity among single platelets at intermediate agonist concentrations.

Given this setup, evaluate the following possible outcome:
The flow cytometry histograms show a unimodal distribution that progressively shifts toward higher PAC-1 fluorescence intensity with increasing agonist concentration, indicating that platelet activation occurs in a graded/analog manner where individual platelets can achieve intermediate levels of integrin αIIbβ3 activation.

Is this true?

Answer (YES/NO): NO